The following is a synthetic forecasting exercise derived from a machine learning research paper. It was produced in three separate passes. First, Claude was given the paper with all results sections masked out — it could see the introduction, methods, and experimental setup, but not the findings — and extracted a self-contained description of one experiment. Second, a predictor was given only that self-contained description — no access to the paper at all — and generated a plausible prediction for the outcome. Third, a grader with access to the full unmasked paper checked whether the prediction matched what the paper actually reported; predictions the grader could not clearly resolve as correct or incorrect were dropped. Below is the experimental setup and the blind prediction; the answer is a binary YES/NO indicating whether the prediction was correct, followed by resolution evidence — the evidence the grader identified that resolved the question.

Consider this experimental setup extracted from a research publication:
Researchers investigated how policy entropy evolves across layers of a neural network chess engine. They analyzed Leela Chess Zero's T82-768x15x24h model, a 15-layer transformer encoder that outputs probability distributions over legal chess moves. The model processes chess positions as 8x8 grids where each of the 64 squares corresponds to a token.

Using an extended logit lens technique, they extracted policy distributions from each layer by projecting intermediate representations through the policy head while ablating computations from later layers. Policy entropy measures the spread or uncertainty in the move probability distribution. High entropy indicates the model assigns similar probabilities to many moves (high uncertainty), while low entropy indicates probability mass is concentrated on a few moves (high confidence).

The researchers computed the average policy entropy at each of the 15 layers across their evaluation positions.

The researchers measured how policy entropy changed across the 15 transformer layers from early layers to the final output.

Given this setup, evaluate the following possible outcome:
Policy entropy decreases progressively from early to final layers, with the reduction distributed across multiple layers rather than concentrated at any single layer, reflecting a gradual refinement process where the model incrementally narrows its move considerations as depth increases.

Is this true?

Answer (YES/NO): NO